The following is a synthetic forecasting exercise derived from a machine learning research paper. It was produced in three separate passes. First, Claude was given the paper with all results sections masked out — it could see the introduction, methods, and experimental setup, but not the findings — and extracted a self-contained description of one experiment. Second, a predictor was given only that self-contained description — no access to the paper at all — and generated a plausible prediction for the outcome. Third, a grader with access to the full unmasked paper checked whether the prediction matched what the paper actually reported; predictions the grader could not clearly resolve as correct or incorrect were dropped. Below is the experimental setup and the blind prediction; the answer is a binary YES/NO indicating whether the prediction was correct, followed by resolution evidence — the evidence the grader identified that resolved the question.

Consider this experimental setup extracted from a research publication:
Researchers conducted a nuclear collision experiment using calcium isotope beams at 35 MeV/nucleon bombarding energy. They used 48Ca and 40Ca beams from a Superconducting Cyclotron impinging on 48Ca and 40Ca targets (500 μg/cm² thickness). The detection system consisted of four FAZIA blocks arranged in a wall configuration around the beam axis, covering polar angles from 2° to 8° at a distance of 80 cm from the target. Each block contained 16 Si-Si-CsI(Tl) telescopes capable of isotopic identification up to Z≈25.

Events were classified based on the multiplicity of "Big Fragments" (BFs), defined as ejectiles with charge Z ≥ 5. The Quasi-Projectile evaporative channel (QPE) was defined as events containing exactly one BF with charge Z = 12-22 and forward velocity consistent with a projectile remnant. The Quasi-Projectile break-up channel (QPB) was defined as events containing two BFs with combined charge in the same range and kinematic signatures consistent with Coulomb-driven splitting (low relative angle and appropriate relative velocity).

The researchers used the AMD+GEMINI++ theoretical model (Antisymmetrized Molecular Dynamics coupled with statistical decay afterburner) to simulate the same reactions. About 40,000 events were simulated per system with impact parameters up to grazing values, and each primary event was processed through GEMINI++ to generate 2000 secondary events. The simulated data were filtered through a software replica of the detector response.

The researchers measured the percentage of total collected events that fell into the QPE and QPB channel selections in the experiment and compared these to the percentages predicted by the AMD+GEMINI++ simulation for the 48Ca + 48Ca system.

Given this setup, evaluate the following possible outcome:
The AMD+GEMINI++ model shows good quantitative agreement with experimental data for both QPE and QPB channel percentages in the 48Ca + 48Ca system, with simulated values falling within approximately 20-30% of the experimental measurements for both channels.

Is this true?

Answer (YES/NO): YES